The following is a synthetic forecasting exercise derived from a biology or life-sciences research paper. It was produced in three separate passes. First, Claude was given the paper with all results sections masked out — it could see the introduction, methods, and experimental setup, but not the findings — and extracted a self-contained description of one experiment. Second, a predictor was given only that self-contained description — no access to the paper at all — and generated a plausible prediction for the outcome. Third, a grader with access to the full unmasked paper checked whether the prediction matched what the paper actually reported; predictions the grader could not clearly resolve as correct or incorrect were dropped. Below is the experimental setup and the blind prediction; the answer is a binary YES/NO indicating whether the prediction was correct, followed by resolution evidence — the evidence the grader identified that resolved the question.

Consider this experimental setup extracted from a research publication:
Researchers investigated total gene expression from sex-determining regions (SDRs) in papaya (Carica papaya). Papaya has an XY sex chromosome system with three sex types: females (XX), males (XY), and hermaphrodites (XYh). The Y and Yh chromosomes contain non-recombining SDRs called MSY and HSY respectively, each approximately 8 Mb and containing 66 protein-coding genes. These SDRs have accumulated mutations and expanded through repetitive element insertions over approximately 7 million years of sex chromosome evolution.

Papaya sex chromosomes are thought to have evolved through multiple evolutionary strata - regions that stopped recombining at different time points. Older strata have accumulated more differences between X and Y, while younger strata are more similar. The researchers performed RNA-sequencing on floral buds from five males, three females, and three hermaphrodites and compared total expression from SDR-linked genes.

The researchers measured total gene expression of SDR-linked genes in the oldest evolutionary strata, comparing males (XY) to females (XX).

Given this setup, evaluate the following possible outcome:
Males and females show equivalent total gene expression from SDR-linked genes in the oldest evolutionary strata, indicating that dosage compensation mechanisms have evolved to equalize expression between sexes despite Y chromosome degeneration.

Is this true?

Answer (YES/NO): NO